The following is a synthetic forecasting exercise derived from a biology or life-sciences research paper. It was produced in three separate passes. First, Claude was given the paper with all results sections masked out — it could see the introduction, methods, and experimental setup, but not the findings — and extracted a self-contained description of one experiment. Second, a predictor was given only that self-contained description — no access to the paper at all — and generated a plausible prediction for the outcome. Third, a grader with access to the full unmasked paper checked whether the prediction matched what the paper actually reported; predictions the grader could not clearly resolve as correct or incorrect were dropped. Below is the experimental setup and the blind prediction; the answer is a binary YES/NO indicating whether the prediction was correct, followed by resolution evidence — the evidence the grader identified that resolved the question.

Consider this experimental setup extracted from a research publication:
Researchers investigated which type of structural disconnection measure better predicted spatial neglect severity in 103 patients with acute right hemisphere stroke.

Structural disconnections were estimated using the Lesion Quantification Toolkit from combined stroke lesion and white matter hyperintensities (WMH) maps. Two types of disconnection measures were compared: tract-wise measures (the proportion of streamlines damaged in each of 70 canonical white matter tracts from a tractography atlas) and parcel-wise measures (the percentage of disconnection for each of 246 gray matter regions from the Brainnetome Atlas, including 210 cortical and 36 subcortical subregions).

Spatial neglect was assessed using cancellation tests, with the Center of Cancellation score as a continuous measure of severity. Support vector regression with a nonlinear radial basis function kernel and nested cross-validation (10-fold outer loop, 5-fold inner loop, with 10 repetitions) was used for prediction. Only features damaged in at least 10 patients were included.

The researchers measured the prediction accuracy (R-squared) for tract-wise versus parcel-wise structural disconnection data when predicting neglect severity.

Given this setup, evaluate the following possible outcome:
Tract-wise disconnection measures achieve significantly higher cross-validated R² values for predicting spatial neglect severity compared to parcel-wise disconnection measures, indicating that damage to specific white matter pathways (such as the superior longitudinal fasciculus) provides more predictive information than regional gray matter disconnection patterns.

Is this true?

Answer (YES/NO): NO